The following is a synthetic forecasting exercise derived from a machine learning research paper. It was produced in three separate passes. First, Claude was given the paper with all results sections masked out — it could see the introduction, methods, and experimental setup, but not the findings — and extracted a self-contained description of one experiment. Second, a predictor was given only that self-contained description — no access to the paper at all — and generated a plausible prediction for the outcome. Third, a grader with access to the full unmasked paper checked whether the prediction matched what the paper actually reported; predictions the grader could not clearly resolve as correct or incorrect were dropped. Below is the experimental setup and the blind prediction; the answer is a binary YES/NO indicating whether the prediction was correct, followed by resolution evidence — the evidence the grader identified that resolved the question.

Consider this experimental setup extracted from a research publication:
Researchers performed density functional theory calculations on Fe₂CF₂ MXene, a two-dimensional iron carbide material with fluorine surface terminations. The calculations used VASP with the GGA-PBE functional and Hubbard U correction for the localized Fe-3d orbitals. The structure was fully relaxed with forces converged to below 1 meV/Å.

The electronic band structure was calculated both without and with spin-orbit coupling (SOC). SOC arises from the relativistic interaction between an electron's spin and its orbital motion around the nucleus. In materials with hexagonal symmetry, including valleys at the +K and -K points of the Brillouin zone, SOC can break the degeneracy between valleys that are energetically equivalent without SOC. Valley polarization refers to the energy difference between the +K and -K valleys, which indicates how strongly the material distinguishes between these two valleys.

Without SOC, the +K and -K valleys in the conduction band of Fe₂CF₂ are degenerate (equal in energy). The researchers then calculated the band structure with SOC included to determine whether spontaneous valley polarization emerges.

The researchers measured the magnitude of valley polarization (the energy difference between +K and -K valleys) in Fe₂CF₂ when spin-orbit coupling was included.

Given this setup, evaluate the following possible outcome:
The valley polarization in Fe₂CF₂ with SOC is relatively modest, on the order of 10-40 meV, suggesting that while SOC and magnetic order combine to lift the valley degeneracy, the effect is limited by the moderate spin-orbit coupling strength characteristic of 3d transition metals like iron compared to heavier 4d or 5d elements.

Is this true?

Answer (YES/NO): NO